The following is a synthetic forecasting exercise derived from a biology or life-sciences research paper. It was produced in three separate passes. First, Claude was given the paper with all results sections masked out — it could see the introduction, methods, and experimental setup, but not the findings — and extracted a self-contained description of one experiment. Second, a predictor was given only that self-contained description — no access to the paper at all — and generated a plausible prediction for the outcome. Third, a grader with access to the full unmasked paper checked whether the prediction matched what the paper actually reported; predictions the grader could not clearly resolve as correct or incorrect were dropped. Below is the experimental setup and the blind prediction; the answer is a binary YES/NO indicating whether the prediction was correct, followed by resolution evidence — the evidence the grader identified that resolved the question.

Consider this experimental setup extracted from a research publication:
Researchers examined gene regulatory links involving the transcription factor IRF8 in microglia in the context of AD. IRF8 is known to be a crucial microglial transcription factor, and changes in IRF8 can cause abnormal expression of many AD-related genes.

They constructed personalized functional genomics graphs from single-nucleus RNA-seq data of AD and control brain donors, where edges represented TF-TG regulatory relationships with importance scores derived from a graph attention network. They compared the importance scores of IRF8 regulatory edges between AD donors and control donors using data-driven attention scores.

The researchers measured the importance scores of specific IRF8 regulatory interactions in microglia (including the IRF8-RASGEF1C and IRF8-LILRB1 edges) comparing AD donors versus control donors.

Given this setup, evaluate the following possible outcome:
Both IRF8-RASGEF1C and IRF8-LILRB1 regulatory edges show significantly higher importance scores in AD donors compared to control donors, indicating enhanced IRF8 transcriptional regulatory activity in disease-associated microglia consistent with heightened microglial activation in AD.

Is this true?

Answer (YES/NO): NO